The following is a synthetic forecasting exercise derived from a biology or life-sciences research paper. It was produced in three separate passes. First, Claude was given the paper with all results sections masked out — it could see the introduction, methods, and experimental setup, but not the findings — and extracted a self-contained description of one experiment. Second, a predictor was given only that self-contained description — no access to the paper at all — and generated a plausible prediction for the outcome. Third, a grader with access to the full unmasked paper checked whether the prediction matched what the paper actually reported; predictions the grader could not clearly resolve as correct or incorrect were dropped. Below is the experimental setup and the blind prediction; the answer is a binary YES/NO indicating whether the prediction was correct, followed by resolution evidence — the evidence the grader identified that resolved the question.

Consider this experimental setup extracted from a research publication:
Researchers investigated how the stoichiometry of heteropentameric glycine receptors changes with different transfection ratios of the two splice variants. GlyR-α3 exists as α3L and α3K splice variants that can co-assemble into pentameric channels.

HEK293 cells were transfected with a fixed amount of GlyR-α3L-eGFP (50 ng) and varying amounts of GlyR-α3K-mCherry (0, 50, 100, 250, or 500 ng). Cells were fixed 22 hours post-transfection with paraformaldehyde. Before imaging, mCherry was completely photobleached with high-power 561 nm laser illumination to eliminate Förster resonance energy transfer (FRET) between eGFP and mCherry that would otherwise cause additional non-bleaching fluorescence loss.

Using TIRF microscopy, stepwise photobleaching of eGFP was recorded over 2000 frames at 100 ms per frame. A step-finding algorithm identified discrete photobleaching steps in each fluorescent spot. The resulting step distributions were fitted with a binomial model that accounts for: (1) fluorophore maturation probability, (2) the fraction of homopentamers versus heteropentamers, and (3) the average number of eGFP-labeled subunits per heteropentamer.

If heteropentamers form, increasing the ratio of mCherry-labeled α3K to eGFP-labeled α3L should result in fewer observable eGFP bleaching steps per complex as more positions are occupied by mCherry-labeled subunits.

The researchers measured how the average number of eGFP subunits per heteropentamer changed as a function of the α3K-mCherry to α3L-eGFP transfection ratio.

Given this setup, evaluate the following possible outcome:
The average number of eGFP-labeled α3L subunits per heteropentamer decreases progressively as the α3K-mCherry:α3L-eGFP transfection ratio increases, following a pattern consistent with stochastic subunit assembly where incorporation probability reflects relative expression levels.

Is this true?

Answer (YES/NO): YES